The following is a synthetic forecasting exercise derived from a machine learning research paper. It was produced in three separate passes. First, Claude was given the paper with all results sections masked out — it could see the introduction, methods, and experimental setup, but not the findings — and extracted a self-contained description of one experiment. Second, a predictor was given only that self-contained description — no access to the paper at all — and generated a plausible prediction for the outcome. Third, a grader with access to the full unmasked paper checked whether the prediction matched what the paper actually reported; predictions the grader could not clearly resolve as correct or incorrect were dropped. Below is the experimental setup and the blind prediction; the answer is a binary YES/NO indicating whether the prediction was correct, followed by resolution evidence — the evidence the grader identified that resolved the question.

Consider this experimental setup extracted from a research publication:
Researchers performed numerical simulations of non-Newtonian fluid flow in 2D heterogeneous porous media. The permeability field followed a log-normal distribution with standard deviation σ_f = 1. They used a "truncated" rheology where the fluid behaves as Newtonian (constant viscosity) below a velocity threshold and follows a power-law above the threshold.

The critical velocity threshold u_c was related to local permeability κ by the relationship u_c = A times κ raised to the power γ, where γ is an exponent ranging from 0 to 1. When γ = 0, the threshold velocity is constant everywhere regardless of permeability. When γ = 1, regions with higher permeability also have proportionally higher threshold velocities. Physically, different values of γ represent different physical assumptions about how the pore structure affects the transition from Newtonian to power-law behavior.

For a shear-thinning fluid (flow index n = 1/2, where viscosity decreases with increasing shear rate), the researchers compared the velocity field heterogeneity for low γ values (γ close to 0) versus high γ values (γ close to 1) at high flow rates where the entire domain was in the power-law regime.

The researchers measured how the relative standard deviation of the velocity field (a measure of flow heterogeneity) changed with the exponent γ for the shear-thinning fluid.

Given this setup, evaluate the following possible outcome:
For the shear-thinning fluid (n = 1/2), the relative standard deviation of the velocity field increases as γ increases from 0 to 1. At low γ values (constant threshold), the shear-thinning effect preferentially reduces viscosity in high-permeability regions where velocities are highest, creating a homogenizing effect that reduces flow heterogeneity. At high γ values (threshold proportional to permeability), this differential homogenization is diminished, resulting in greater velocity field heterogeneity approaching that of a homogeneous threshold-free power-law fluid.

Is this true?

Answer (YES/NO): NO